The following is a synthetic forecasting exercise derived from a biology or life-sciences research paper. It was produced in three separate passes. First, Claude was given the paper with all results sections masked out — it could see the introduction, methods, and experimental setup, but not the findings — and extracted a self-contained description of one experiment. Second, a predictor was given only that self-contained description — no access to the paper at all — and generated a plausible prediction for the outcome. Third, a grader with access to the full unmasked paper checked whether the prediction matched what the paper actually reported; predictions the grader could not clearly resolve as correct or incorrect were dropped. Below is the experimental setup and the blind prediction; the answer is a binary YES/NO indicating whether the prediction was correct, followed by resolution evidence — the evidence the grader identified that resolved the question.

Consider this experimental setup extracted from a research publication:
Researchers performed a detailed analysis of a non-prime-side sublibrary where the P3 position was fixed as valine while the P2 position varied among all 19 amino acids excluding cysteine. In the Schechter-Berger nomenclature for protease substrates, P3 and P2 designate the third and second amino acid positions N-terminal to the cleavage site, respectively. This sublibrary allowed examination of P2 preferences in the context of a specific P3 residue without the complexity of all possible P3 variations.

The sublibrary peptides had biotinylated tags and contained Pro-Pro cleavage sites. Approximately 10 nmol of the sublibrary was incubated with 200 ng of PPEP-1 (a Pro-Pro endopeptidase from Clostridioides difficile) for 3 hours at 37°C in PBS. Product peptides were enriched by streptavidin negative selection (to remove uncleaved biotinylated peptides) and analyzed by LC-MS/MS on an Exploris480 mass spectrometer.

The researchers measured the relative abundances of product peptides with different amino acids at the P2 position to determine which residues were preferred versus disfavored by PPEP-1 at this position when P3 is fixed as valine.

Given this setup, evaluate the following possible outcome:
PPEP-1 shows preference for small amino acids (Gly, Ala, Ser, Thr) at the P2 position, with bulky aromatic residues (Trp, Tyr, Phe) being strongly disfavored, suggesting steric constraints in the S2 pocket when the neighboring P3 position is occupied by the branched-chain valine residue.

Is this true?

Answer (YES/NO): NO